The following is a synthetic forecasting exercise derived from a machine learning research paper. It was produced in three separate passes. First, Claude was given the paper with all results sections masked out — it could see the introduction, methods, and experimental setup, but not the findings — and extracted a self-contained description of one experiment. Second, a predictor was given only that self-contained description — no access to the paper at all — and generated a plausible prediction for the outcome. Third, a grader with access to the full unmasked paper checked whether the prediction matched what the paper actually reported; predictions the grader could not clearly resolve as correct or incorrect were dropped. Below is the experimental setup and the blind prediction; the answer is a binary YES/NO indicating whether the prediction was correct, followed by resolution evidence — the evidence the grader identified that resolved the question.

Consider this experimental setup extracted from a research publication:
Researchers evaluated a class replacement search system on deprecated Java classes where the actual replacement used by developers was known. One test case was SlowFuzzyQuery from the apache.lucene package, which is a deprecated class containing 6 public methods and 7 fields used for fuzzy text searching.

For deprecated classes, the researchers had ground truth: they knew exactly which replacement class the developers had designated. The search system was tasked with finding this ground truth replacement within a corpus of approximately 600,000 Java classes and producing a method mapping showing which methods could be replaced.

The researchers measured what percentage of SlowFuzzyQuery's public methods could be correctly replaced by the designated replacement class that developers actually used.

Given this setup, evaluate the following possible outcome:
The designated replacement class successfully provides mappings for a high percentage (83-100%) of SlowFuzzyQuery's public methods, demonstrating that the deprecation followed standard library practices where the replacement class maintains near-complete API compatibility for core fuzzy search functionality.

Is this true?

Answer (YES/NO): YES